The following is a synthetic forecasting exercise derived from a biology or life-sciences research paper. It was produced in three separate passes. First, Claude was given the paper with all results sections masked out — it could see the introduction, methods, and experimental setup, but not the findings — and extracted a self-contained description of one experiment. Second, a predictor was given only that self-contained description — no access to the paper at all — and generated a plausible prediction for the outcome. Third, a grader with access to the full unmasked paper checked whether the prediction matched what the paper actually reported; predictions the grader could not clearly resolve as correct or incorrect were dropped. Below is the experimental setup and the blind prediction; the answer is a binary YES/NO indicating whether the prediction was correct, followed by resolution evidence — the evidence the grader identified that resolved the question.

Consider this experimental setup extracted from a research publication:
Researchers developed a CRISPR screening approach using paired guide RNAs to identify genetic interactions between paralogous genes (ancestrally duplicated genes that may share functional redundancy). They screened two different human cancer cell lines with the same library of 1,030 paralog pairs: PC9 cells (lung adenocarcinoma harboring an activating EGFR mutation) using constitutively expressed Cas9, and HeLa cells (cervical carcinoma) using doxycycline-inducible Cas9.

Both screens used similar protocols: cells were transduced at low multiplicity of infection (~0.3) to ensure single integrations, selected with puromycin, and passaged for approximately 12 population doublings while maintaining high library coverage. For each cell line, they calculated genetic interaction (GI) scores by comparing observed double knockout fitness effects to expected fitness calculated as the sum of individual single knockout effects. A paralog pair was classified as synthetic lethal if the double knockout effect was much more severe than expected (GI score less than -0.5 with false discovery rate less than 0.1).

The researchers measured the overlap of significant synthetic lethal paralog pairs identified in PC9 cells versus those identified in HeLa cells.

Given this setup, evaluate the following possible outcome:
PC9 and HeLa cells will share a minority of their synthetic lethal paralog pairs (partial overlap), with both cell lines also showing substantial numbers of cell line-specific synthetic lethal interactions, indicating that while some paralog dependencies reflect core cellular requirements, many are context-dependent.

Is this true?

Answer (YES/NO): YES